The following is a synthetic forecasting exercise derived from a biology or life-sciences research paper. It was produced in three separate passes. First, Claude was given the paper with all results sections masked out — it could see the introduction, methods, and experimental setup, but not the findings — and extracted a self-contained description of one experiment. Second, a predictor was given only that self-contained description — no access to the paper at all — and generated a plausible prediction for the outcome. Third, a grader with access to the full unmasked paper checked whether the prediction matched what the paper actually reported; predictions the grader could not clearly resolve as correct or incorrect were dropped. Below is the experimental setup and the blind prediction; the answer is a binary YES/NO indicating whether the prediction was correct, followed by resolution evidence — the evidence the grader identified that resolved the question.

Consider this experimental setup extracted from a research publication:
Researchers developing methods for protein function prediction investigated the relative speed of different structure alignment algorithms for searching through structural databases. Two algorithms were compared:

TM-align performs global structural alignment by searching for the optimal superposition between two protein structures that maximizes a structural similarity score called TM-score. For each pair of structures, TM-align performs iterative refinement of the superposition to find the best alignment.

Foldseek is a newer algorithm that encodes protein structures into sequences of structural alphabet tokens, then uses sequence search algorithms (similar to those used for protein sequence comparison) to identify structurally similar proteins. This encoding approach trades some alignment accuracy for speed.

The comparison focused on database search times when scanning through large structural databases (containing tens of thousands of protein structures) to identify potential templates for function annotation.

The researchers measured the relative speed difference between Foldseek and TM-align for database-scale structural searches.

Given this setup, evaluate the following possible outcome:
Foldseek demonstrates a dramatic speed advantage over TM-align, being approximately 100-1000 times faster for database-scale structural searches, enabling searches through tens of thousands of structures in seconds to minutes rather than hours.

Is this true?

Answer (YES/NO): NO